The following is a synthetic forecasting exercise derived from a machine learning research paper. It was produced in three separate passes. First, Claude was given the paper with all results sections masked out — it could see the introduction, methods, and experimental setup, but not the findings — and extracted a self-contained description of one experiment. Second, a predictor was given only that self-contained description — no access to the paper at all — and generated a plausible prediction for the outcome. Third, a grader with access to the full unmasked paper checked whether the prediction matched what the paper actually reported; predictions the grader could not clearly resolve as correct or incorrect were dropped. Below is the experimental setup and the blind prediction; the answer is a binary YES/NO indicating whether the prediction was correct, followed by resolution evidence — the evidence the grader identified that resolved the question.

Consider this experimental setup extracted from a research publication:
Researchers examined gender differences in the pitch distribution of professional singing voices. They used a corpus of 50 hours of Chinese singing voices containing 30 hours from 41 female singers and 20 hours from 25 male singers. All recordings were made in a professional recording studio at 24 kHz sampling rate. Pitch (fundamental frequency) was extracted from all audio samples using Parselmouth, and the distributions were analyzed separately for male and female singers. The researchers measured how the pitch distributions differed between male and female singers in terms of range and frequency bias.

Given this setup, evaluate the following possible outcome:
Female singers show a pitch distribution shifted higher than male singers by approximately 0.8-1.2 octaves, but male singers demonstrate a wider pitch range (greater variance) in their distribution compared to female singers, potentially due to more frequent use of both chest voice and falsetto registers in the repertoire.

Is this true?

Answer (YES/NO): NO